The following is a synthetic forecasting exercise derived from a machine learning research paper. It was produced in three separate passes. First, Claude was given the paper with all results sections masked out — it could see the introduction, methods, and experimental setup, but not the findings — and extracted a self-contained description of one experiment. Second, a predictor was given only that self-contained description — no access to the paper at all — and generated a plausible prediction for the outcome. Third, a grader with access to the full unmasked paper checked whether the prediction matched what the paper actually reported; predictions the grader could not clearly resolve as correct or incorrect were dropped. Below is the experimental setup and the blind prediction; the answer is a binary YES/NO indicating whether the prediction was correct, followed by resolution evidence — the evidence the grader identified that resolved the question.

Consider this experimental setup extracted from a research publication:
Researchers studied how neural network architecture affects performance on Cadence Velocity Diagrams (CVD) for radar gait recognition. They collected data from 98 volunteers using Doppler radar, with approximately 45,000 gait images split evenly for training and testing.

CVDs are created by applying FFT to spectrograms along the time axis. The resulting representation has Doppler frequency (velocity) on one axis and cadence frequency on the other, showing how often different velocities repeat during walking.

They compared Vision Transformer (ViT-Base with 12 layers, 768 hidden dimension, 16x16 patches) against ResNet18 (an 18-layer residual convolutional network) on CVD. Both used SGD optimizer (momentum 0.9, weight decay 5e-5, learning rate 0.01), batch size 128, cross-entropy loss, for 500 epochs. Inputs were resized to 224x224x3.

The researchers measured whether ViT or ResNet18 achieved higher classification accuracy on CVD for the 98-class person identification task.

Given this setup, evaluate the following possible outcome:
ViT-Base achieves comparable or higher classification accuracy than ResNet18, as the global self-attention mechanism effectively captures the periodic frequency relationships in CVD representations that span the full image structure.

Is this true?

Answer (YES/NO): YES